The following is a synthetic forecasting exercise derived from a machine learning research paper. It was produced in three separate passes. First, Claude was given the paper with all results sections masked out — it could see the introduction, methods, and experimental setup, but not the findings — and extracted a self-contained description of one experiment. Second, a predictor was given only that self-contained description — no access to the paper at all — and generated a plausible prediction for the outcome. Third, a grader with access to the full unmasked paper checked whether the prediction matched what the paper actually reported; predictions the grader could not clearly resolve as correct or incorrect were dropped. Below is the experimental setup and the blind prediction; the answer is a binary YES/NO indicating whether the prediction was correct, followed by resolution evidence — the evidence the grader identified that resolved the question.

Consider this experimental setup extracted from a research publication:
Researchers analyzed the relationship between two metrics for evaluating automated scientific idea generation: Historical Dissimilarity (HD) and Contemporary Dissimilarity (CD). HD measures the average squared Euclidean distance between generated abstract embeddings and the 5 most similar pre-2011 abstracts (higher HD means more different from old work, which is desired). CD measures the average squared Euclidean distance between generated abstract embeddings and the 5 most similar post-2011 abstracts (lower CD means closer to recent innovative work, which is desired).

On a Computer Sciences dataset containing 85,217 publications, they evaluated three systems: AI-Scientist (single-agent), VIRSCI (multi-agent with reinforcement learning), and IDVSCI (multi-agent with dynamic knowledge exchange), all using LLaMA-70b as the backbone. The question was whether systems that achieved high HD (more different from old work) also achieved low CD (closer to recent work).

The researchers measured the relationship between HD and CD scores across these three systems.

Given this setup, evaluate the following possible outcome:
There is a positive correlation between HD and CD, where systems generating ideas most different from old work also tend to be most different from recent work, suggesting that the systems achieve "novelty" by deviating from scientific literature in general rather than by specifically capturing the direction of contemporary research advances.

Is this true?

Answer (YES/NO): YES